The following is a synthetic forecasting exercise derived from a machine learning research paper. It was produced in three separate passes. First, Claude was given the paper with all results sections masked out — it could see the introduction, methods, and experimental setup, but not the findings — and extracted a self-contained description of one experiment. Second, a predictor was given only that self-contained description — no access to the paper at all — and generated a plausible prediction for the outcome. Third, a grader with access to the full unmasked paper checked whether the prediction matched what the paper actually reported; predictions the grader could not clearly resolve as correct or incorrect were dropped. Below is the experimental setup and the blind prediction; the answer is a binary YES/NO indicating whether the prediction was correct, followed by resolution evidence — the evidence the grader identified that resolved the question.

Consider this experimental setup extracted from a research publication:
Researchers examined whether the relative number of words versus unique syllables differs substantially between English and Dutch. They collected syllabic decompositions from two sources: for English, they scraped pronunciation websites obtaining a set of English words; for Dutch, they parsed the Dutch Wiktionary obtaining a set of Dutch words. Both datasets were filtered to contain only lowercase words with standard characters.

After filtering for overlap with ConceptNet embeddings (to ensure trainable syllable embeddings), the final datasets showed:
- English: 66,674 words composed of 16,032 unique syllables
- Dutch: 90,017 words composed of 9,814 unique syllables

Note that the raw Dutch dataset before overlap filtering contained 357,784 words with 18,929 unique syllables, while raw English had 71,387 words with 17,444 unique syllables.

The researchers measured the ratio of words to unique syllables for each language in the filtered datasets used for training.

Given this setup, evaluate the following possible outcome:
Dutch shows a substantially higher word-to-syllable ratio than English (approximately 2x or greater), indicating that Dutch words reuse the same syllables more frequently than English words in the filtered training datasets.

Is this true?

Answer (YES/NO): YES